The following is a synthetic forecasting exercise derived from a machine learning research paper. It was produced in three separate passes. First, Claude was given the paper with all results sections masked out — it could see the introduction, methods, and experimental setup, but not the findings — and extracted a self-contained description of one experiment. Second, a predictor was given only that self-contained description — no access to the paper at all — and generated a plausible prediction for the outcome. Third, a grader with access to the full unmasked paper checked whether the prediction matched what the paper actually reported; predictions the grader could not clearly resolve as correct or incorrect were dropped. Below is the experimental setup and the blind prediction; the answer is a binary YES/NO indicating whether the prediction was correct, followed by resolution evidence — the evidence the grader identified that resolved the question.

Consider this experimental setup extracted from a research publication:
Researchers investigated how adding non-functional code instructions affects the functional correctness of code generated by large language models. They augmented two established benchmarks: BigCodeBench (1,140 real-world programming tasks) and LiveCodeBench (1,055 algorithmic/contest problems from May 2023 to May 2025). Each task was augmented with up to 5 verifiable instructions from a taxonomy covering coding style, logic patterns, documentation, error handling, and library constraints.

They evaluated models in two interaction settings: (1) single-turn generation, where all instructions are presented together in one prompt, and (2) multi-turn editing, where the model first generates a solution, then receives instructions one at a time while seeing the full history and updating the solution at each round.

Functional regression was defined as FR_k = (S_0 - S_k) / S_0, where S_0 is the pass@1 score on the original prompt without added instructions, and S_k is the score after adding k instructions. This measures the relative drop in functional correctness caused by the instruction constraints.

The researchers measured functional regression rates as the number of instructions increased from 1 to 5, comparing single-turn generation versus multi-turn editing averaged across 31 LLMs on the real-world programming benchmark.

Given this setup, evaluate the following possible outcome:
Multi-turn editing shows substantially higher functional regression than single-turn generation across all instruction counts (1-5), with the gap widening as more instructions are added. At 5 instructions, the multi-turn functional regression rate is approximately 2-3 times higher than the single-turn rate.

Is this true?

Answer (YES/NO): NO